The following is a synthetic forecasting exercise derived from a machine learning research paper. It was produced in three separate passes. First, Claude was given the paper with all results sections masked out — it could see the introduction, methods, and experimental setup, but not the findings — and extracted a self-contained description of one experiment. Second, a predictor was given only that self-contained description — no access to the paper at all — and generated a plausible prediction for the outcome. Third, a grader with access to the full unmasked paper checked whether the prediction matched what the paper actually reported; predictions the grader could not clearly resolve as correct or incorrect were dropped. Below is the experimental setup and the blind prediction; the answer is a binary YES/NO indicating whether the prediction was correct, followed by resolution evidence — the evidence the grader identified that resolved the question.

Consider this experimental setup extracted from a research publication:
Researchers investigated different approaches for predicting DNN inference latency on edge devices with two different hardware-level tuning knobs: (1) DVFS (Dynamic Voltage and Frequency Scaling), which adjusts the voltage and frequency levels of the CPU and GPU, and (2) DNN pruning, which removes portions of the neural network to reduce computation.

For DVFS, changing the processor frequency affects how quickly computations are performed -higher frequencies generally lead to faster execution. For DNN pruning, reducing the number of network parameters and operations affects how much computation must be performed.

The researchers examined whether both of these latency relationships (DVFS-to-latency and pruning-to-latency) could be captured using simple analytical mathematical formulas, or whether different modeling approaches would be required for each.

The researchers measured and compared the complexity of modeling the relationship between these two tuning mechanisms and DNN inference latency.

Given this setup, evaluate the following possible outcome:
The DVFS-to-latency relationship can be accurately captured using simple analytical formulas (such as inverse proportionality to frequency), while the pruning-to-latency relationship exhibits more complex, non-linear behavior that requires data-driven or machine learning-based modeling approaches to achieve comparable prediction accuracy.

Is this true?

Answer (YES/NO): YES